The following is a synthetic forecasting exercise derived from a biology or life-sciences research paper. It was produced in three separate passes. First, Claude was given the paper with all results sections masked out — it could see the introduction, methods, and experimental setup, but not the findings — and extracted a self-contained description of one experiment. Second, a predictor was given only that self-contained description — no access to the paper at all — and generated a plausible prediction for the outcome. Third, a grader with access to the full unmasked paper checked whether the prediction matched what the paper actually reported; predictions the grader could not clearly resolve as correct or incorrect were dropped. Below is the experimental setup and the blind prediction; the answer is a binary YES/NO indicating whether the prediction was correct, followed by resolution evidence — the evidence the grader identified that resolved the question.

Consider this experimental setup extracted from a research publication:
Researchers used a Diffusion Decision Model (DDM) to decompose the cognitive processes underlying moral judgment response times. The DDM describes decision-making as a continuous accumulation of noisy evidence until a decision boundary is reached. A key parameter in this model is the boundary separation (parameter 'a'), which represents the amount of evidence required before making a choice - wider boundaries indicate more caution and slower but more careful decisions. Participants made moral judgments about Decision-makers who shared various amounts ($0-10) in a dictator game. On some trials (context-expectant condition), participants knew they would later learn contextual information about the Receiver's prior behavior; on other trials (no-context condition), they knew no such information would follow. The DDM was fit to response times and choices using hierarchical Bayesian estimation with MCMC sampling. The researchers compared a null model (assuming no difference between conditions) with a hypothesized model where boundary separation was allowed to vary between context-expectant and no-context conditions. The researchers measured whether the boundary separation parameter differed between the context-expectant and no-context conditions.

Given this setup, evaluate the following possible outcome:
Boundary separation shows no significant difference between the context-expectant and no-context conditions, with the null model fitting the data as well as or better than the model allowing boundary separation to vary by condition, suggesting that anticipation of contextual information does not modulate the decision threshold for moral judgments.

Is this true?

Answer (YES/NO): NO